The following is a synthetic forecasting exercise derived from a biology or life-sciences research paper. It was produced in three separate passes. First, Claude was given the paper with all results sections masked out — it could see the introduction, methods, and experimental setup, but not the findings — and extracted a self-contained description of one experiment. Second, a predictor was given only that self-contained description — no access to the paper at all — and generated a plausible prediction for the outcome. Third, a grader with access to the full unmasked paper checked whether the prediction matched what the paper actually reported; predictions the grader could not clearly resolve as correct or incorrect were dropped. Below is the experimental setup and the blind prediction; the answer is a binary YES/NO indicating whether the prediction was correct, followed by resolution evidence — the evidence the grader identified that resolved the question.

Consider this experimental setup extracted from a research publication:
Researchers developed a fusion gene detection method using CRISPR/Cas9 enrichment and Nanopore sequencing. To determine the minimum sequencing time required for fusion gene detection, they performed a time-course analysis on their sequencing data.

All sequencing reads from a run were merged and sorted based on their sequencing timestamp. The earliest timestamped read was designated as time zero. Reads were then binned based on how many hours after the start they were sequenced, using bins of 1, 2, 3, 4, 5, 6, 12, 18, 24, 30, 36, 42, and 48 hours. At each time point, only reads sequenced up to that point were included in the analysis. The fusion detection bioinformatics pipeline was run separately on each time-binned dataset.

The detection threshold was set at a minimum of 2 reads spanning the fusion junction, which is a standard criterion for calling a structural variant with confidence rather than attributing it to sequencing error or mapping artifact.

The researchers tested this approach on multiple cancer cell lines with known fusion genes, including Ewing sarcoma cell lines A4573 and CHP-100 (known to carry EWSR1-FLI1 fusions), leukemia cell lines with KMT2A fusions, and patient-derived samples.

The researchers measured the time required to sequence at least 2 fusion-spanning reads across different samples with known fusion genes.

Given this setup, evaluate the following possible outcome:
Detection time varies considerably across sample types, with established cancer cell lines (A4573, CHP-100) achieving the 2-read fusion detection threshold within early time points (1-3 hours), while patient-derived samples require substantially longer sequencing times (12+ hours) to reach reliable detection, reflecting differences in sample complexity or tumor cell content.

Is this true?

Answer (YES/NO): NO